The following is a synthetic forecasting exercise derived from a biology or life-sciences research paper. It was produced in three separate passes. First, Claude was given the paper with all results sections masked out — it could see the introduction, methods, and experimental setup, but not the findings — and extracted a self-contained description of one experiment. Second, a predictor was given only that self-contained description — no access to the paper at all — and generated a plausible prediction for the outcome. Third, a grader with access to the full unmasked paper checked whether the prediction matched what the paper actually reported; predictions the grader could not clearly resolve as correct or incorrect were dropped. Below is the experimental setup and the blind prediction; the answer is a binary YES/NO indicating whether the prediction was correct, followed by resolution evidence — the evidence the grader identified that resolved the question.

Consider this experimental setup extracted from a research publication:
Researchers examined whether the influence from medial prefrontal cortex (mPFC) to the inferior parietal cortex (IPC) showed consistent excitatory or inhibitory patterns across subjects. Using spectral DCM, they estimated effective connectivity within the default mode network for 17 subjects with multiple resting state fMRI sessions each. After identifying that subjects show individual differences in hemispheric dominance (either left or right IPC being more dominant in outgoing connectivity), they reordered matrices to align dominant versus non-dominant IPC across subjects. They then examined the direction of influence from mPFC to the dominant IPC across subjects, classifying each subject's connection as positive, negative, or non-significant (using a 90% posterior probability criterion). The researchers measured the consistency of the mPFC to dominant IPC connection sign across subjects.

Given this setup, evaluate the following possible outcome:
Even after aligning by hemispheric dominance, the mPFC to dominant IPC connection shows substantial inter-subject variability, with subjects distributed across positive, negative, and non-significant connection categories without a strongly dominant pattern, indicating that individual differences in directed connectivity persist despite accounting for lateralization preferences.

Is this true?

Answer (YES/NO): NO